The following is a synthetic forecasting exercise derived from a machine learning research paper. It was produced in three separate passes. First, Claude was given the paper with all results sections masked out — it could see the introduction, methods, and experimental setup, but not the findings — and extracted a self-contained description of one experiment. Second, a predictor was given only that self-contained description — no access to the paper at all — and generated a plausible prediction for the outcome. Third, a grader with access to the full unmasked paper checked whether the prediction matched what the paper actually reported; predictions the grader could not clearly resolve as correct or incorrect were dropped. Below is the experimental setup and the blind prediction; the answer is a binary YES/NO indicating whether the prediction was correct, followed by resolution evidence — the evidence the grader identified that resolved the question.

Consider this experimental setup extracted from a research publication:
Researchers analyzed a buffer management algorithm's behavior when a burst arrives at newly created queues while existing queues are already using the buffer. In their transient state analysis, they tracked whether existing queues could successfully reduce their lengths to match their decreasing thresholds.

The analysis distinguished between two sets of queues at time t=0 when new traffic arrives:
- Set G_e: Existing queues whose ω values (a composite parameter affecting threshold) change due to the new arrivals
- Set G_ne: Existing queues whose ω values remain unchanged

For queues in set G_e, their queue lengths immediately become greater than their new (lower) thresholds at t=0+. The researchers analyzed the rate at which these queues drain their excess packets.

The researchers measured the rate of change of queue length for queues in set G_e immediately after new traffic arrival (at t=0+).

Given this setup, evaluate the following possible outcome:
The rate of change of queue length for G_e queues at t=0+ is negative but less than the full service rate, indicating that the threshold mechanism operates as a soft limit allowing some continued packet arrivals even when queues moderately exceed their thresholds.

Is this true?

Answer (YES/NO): NO